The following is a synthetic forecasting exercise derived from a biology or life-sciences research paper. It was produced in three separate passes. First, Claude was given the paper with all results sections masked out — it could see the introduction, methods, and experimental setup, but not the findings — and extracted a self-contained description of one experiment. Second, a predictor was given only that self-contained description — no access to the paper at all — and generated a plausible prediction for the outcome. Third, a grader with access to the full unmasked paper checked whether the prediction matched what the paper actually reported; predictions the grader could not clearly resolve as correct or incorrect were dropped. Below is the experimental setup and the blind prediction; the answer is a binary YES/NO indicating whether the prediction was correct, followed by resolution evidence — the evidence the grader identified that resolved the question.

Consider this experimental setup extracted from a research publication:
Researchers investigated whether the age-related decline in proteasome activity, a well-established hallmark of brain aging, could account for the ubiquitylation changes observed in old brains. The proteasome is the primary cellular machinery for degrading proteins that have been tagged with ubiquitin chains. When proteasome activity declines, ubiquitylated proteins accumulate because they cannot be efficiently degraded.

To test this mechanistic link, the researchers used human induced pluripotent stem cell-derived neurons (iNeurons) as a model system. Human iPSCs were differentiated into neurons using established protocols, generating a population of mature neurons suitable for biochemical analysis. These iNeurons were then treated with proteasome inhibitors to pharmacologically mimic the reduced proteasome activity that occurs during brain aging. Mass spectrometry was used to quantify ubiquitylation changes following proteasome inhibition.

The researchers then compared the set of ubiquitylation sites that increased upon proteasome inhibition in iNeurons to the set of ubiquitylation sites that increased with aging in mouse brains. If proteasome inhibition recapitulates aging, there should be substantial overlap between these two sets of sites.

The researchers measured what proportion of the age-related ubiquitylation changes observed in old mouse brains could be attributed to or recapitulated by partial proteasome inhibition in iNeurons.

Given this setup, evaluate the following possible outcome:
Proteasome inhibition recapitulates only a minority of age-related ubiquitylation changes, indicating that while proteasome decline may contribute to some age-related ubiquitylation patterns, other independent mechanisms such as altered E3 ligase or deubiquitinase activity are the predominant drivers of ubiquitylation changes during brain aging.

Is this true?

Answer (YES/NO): NO